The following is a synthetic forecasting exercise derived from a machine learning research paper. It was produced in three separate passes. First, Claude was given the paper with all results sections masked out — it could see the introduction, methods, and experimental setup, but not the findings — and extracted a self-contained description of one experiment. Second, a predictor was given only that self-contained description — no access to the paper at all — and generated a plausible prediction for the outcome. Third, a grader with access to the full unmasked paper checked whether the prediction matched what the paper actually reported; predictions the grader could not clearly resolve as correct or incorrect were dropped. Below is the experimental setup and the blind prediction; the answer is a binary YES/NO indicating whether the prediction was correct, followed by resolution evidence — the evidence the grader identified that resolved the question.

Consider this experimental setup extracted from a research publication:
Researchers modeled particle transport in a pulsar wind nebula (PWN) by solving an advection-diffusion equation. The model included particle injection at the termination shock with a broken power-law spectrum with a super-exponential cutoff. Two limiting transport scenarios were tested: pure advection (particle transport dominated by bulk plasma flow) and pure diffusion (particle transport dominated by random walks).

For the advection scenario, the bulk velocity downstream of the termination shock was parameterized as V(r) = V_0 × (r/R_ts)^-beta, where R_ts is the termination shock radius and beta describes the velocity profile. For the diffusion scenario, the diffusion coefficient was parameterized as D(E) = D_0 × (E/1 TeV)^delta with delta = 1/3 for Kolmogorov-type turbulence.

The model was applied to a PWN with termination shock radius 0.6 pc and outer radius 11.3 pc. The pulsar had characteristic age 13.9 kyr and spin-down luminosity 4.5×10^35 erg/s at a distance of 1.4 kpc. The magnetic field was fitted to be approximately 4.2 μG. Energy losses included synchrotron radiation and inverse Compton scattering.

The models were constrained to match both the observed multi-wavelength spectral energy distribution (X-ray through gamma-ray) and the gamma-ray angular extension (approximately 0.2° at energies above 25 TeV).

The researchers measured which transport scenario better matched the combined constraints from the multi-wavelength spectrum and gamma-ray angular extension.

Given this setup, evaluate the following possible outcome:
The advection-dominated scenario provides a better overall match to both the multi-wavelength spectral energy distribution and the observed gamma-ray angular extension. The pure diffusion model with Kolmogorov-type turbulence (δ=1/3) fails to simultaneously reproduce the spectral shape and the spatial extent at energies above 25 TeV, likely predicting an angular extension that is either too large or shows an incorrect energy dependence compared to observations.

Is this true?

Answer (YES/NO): NO